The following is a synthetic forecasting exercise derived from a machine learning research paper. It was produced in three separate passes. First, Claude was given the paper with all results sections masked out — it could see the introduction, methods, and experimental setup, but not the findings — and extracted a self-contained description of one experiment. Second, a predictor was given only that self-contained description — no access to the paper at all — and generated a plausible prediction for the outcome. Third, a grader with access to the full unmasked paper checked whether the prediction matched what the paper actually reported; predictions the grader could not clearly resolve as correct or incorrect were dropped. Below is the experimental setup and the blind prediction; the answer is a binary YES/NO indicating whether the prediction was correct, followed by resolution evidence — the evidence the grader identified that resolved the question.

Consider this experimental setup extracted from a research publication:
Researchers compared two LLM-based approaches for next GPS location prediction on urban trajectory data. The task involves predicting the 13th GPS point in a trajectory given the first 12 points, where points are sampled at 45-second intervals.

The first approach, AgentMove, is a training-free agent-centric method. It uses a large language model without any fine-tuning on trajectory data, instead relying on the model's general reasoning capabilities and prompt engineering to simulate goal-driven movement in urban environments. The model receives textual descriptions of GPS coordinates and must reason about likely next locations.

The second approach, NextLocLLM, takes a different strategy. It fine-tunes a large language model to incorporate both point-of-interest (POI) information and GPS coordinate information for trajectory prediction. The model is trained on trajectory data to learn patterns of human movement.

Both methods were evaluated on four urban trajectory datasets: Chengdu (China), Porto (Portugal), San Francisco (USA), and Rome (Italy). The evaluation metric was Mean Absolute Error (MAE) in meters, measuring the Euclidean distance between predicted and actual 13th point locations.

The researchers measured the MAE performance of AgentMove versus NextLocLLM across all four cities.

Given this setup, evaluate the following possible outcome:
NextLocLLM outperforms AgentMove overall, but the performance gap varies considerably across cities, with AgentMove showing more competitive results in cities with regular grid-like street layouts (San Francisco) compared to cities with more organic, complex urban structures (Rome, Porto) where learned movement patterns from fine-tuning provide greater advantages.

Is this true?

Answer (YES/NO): NO